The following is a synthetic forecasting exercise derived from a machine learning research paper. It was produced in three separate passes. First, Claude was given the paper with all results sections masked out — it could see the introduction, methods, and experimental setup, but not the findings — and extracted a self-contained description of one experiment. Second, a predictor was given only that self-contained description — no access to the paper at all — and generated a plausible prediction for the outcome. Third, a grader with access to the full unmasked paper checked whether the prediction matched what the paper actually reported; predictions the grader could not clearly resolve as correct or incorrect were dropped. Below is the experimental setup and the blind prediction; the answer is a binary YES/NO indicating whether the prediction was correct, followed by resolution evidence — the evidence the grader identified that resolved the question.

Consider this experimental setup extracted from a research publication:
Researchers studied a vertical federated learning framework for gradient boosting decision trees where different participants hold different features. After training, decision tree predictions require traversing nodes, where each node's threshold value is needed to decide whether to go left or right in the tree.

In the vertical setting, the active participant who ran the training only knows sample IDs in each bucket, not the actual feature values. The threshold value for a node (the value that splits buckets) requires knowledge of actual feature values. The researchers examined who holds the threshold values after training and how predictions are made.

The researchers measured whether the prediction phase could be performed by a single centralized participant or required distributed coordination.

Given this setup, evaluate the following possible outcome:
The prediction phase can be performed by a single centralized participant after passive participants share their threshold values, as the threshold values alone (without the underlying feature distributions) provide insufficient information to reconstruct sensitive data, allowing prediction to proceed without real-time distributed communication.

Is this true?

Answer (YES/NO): NO